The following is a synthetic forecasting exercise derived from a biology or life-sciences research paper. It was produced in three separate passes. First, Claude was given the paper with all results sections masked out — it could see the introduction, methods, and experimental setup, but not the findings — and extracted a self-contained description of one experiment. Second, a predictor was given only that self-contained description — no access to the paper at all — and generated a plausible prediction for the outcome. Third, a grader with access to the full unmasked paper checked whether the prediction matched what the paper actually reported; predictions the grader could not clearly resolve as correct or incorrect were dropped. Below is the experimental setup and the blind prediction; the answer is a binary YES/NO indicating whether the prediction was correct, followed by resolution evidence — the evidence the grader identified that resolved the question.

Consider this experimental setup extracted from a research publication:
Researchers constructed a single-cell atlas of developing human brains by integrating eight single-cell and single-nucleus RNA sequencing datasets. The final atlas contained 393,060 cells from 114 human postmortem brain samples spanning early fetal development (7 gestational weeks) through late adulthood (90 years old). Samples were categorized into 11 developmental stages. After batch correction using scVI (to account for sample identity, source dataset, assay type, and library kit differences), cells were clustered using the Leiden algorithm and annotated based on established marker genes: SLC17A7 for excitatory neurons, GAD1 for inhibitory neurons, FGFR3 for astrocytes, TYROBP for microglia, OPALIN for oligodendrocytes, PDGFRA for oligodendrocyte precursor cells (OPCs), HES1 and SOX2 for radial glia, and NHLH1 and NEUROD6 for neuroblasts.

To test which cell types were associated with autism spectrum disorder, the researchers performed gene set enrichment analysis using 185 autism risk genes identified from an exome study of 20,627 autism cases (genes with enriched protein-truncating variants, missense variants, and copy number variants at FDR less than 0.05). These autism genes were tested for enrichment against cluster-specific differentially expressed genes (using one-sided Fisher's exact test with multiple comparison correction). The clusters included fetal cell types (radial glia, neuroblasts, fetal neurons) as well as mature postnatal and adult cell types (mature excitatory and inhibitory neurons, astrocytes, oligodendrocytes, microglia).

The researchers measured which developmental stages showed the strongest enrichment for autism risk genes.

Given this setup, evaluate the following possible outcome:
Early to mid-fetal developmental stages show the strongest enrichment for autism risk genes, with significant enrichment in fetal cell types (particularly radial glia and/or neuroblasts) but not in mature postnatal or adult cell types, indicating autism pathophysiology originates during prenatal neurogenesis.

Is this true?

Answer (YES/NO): NO